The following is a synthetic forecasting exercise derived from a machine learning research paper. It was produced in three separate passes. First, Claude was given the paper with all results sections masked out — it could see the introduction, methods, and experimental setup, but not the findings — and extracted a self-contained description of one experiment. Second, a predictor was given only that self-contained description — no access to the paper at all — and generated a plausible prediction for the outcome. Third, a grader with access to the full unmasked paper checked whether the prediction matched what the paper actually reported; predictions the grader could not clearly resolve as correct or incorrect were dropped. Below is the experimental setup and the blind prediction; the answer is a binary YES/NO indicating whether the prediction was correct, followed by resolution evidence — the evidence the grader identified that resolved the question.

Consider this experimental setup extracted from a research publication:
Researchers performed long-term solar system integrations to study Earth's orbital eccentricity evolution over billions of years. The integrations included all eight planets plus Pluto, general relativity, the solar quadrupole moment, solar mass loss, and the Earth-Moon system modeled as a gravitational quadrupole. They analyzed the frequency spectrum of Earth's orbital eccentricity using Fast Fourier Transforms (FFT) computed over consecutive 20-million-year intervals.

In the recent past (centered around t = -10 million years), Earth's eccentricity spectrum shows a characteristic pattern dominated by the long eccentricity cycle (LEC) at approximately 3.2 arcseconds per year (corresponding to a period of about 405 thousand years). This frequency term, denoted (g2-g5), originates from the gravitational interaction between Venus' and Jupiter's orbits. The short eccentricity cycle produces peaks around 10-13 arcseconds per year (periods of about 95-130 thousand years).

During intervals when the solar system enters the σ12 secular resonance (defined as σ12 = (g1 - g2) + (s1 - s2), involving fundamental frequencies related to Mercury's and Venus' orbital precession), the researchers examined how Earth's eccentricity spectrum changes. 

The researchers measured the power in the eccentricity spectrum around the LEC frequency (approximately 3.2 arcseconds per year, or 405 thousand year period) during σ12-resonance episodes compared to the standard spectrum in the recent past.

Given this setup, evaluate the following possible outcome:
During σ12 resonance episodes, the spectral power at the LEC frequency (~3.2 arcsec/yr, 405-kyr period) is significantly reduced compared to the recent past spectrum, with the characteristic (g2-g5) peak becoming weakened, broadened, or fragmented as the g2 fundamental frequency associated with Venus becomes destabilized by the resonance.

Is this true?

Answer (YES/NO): YES